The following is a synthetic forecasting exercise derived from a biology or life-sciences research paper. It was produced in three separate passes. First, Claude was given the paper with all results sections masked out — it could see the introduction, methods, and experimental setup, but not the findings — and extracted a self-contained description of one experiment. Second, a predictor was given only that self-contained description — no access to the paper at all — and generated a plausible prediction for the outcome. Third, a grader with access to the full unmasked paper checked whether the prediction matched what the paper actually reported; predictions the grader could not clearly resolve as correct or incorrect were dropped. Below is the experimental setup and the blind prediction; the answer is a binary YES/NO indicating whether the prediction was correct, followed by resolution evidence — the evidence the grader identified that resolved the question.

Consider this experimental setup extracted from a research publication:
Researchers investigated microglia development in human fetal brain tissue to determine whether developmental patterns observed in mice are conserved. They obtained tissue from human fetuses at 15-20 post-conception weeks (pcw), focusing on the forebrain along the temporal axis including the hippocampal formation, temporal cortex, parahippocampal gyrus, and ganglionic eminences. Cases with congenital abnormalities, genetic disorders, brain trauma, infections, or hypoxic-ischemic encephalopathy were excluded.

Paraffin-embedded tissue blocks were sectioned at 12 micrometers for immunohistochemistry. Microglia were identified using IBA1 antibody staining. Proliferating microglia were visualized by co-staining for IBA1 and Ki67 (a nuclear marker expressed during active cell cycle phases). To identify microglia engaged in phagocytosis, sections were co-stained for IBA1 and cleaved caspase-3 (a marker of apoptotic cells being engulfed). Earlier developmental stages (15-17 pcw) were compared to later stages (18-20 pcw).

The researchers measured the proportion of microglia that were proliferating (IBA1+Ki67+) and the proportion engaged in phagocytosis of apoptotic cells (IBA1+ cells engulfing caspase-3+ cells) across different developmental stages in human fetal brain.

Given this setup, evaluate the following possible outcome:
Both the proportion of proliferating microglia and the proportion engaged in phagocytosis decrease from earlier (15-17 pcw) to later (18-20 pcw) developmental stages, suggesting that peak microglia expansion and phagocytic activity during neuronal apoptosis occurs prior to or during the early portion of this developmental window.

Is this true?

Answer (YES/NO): NO